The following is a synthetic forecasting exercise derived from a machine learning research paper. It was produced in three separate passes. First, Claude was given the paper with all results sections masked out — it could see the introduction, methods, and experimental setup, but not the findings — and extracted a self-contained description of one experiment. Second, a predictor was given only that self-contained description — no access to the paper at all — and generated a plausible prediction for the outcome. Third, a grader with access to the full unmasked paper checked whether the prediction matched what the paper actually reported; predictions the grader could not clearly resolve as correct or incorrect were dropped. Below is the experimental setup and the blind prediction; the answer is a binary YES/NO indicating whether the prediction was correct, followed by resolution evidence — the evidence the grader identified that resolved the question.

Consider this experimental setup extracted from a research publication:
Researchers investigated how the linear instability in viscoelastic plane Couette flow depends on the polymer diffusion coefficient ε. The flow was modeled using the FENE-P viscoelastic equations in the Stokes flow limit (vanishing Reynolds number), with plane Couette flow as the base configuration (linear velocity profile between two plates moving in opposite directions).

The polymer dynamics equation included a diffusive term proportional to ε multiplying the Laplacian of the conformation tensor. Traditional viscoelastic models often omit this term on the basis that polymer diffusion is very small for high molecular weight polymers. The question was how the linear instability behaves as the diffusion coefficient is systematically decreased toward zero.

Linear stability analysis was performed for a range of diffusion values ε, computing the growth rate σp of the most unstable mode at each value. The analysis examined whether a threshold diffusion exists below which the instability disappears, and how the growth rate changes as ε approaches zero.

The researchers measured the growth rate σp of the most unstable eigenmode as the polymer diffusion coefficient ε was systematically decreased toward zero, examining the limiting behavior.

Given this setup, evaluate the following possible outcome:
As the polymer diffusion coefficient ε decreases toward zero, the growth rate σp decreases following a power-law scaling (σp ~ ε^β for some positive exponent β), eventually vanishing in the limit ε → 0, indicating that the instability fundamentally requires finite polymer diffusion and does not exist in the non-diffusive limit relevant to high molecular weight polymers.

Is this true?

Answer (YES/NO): NO